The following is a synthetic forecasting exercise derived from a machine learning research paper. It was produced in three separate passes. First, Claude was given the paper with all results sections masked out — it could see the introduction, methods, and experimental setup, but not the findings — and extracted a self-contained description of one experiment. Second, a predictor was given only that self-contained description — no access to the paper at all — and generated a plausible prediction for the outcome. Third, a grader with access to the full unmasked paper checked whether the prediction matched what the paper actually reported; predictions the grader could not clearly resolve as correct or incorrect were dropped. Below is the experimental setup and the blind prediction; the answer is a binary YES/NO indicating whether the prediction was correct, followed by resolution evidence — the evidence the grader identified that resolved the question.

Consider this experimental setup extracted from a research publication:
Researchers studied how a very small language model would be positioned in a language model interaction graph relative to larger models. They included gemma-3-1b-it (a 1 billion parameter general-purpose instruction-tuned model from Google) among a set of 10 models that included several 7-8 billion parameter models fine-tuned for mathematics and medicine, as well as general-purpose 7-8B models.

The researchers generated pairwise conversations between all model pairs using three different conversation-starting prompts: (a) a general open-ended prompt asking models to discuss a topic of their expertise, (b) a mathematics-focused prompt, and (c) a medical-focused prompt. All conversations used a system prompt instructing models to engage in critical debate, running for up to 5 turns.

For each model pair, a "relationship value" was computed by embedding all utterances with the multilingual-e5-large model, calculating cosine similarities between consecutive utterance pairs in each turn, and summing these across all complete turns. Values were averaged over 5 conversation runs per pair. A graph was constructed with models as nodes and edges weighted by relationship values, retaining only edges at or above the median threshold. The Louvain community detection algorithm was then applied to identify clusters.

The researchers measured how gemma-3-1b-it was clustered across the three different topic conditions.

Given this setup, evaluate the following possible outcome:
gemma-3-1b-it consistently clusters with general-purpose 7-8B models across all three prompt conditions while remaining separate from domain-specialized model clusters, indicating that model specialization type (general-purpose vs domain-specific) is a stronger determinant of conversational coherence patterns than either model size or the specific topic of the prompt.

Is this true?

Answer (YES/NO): NO